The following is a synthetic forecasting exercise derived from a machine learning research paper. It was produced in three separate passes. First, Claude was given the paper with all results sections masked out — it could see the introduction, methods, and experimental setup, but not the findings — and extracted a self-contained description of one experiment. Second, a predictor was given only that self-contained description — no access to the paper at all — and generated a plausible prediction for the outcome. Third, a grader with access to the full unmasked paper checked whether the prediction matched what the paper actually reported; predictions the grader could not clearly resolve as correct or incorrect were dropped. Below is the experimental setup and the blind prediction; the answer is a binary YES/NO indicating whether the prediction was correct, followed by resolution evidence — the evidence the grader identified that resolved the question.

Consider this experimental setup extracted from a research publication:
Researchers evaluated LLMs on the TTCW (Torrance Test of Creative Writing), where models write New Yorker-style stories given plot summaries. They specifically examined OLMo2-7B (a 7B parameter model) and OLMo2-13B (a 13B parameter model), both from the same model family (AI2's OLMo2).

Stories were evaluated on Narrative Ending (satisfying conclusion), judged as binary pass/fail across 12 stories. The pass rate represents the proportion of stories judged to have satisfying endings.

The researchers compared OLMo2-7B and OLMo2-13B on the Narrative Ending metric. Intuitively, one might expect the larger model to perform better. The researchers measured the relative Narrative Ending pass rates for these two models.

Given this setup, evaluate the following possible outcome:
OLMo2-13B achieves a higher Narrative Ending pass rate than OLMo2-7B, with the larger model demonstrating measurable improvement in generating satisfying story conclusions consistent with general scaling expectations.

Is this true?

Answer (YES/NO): NO